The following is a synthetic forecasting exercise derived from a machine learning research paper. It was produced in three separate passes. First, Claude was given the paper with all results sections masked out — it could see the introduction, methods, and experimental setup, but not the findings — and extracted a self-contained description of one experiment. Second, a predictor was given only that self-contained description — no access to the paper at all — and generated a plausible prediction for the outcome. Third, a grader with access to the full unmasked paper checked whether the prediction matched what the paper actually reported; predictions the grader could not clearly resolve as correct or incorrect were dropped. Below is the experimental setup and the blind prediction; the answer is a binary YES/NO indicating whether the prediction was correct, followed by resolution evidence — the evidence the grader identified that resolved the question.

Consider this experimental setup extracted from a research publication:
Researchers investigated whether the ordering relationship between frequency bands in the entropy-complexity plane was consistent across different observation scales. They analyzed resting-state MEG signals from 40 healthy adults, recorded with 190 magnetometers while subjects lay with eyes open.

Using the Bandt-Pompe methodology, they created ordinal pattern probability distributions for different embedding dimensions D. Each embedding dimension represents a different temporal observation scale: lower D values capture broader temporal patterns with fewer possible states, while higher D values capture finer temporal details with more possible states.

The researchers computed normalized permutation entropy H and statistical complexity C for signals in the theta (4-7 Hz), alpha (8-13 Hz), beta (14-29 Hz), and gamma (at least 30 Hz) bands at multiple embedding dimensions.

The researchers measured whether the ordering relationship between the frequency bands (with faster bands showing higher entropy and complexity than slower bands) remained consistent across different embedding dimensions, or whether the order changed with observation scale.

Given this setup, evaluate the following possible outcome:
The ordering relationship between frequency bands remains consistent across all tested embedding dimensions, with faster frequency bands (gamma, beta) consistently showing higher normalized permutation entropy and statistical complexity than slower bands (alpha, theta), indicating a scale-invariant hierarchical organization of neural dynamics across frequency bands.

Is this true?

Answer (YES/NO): YES